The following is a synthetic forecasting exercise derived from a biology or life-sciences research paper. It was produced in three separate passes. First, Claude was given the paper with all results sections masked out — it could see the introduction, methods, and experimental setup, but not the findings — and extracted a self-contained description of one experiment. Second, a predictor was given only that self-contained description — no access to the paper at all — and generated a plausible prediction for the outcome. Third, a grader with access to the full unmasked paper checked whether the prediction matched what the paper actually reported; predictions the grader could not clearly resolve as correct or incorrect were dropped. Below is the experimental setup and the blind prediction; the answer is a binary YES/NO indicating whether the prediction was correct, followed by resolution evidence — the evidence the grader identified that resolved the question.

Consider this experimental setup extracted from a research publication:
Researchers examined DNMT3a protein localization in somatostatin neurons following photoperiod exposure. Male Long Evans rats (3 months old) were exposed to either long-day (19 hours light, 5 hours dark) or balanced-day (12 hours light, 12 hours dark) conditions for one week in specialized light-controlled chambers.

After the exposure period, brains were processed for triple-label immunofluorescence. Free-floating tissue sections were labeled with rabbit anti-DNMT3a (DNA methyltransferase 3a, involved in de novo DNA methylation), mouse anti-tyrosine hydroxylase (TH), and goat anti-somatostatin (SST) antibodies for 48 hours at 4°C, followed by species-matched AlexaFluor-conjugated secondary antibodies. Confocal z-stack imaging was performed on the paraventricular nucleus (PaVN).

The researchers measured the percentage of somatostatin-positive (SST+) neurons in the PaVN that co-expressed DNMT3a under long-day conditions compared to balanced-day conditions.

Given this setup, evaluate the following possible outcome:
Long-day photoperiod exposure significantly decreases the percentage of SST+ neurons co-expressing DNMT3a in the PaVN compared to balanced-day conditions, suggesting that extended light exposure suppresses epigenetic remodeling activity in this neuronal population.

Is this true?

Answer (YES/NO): NO